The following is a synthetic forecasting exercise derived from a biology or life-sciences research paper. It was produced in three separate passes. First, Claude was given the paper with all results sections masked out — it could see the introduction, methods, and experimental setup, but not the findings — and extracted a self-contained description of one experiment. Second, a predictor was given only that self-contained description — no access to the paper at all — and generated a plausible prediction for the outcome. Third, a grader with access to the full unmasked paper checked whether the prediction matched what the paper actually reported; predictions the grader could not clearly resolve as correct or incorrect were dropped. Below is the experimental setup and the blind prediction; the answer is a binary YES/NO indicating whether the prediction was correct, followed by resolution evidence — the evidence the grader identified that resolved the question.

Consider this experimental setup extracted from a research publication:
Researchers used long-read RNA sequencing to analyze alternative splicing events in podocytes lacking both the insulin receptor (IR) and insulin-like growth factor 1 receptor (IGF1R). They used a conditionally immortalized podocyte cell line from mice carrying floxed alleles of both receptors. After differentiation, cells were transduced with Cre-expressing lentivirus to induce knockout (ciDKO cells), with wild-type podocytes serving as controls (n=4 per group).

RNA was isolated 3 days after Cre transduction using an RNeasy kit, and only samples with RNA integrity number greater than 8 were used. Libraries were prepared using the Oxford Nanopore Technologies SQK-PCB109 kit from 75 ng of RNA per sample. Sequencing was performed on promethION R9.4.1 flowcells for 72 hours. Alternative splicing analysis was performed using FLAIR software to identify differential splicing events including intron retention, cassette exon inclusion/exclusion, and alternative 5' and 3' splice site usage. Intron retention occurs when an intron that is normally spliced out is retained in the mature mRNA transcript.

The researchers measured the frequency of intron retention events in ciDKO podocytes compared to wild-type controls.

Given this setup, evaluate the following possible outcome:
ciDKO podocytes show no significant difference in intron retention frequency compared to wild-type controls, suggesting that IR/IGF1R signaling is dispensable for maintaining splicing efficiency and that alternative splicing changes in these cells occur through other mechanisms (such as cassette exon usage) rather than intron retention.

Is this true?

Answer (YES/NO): NO